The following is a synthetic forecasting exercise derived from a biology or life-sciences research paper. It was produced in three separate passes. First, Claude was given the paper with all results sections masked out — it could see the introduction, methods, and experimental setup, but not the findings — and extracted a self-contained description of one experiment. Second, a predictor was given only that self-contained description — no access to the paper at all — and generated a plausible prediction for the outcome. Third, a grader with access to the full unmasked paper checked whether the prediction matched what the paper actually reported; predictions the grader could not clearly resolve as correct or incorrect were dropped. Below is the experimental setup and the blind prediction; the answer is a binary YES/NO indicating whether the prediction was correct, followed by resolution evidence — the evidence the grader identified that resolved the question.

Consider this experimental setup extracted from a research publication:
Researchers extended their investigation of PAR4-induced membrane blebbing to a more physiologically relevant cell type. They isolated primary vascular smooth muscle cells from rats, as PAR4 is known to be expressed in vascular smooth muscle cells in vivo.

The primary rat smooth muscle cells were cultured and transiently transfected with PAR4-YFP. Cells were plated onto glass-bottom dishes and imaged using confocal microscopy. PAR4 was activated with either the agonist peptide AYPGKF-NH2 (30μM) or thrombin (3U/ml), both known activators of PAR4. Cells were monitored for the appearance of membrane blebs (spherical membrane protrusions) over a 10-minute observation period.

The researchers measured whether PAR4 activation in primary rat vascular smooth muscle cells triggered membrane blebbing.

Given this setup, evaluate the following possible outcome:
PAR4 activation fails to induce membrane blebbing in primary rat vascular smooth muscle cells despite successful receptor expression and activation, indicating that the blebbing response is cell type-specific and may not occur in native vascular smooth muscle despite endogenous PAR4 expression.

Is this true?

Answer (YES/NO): NO